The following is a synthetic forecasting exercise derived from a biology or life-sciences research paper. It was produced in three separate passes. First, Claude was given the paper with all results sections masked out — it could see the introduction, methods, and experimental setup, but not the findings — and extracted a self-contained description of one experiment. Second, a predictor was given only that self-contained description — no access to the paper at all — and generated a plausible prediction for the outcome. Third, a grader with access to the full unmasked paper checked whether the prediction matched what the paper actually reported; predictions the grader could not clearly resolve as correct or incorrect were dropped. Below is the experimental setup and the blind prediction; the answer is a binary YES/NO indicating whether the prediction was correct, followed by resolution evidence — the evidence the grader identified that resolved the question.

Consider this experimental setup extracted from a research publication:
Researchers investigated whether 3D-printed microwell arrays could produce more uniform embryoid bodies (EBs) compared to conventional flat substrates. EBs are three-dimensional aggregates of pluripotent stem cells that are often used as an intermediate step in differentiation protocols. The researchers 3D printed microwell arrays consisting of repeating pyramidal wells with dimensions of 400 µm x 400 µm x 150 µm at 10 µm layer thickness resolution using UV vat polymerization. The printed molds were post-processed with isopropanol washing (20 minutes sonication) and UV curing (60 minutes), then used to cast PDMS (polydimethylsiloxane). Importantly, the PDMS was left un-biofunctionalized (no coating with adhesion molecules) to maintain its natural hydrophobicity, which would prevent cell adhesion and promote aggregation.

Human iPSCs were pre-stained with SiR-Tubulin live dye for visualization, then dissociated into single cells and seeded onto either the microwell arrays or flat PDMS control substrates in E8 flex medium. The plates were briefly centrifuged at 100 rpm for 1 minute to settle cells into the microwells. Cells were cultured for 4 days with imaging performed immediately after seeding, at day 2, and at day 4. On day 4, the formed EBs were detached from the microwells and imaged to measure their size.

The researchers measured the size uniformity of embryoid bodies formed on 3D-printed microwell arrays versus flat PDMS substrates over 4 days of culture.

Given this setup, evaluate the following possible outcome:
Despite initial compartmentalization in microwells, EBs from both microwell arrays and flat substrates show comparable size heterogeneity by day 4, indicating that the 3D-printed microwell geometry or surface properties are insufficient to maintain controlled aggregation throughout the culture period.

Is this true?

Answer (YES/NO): NO